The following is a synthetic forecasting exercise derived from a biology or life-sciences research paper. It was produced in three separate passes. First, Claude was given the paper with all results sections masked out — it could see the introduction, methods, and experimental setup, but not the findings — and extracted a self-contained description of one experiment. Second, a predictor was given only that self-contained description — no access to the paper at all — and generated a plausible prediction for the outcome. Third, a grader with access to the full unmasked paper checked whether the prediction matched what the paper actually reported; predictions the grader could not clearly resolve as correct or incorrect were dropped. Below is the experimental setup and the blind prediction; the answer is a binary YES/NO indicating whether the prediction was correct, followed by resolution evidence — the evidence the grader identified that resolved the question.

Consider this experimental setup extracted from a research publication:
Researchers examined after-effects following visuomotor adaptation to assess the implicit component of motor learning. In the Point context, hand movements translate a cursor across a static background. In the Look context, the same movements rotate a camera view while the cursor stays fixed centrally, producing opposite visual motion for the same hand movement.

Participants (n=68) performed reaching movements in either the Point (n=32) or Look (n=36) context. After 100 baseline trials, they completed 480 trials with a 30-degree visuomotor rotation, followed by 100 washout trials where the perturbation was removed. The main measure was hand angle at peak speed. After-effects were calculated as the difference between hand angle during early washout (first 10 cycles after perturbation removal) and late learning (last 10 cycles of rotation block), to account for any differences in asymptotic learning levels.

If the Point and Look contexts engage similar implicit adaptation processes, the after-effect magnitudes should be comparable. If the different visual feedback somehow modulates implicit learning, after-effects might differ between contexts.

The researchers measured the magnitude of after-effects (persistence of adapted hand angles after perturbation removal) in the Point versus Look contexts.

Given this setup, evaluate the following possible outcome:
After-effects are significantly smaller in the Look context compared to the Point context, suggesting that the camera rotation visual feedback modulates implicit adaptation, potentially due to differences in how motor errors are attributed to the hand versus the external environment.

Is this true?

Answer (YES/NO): NO